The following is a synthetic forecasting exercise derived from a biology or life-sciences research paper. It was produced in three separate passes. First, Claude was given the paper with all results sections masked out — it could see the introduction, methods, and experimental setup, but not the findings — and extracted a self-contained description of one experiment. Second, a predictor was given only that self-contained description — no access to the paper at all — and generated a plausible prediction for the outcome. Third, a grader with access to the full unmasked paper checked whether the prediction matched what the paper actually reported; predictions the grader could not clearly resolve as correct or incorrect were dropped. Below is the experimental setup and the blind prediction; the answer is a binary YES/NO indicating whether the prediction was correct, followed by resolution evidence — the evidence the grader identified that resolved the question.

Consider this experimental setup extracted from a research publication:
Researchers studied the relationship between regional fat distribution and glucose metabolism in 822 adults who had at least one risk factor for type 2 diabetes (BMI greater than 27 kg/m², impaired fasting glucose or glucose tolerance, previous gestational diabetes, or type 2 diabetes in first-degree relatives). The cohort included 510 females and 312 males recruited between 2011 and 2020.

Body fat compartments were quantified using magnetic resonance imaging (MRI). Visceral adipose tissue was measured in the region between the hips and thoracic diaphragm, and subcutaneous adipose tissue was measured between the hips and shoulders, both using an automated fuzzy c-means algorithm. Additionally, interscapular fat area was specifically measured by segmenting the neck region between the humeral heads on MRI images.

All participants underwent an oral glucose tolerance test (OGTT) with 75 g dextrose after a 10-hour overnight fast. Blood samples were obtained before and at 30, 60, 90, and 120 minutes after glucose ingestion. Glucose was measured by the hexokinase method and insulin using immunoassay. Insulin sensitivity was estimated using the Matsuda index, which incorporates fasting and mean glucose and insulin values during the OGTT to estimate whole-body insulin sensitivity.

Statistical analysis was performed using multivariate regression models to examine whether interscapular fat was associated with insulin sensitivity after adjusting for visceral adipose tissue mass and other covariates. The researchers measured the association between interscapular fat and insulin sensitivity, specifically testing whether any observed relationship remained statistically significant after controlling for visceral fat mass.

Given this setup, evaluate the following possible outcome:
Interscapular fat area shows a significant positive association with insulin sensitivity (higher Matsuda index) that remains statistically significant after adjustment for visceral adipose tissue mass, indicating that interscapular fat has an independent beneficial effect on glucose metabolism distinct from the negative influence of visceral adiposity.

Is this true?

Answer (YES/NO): NO